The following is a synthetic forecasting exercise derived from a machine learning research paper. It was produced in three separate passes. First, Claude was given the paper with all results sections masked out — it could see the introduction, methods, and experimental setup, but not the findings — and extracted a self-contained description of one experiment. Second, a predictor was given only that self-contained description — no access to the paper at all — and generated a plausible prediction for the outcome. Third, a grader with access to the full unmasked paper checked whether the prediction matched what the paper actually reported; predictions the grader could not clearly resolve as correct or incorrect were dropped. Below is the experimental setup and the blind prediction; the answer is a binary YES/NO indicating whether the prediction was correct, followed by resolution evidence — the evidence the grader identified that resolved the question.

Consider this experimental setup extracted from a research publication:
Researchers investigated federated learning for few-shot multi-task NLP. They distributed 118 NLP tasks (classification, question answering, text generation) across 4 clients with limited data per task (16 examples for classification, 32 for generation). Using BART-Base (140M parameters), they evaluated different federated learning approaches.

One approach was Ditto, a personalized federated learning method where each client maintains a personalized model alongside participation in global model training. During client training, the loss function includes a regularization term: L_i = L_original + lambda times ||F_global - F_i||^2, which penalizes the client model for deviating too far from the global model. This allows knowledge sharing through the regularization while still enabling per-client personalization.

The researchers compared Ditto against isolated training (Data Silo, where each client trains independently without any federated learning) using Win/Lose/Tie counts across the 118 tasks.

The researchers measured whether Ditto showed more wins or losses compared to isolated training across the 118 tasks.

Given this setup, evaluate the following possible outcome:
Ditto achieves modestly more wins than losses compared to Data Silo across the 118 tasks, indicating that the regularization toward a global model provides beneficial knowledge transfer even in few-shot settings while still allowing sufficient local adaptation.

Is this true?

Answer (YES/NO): YES